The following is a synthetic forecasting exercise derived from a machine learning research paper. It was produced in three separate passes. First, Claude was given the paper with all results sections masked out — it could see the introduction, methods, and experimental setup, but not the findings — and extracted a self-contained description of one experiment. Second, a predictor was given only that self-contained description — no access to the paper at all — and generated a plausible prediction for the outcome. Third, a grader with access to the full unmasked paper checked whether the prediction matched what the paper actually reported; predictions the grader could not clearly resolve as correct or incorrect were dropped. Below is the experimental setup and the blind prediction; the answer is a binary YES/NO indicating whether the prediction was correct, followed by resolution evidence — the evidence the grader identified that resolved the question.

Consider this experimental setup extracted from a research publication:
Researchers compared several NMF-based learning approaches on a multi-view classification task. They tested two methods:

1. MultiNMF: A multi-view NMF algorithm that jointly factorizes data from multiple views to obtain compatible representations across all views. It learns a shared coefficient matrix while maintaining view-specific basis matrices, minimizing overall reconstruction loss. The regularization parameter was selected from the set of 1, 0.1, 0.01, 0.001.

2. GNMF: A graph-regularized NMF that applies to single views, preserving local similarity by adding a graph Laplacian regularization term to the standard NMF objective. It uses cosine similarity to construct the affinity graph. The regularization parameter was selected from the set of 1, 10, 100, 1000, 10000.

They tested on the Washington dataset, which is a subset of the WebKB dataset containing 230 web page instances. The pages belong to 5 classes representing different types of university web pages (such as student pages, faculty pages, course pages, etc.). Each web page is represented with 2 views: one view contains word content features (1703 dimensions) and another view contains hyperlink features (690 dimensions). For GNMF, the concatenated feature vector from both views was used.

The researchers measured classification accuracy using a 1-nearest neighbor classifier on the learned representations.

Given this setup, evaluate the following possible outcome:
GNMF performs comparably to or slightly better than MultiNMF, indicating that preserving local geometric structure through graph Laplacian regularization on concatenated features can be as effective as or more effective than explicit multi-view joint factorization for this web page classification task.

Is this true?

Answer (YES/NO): NO